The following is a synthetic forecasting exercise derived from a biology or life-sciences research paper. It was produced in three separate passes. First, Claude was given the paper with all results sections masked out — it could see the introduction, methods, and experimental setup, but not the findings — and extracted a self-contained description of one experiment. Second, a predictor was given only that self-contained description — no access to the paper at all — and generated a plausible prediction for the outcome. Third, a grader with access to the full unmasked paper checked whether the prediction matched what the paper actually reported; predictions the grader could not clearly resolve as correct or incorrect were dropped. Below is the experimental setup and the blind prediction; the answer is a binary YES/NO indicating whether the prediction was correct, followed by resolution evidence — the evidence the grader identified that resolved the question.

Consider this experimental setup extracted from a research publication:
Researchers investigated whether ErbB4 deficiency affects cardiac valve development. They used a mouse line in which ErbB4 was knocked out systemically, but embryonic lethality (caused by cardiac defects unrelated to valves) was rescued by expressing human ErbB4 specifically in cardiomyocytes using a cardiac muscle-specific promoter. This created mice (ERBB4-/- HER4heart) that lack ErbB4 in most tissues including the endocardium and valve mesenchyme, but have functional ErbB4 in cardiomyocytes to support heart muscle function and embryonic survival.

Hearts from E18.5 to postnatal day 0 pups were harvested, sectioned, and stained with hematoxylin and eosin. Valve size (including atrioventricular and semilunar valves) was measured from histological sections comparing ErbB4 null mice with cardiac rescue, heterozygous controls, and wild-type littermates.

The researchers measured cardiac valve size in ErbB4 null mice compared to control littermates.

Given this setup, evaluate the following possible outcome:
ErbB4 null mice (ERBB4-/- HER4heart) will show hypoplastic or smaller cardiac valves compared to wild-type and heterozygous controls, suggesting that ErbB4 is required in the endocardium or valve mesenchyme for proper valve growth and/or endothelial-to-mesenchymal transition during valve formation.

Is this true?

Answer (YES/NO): NO